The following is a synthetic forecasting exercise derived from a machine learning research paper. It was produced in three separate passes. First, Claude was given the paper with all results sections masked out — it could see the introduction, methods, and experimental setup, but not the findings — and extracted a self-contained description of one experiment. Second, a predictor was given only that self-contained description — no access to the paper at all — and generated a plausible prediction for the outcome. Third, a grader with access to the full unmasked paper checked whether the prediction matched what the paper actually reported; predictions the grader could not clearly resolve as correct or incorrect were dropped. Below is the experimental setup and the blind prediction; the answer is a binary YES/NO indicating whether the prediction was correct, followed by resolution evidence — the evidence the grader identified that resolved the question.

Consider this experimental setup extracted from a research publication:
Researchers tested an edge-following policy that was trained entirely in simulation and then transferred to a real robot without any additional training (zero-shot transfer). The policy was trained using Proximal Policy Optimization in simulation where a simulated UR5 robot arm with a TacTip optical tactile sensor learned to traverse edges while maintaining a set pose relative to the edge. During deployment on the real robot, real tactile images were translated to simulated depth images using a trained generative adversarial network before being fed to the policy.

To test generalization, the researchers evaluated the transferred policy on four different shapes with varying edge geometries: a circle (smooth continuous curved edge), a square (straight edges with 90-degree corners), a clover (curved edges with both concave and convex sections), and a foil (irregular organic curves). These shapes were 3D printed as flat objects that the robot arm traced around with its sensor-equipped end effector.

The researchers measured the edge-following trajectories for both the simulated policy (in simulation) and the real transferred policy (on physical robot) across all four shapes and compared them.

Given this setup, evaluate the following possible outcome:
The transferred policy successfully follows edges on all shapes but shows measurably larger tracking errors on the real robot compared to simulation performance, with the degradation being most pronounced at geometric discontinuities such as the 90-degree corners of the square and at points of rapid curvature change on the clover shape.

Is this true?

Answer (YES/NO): NO